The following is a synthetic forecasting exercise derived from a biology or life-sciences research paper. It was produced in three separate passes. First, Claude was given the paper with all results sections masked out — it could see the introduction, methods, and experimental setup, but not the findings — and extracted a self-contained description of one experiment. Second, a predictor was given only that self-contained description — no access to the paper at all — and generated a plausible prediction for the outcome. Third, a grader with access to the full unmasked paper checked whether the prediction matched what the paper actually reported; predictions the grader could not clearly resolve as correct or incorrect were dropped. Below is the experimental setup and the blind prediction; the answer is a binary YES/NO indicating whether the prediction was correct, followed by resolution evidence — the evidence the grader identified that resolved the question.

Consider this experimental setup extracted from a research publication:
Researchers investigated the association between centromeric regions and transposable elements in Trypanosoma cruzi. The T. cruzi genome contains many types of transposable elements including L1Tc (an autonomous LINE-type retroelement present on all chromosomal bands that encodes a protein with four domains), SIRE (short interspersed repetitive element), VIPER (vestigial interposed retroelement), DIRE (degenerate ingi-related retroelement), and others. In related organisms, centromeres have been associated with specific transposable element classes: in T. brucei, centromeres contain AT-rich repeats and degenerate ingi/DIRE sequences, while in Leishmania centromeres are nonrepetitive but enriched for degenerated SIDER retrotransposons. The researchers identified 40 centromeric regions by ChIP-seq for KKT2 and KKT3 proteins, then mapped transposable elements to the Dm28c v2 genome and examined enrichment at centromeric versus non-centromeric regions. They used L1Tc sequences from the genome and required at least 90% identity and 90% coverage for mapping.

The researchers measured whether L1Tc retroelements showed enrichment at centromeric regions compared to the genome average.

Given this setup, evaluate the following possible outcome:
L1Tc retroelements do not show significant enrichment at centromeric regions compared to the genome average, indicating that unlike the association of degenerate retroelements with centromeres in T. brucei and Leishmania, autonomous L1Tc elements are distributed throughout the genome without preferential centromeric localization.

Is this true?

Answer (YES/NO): NO